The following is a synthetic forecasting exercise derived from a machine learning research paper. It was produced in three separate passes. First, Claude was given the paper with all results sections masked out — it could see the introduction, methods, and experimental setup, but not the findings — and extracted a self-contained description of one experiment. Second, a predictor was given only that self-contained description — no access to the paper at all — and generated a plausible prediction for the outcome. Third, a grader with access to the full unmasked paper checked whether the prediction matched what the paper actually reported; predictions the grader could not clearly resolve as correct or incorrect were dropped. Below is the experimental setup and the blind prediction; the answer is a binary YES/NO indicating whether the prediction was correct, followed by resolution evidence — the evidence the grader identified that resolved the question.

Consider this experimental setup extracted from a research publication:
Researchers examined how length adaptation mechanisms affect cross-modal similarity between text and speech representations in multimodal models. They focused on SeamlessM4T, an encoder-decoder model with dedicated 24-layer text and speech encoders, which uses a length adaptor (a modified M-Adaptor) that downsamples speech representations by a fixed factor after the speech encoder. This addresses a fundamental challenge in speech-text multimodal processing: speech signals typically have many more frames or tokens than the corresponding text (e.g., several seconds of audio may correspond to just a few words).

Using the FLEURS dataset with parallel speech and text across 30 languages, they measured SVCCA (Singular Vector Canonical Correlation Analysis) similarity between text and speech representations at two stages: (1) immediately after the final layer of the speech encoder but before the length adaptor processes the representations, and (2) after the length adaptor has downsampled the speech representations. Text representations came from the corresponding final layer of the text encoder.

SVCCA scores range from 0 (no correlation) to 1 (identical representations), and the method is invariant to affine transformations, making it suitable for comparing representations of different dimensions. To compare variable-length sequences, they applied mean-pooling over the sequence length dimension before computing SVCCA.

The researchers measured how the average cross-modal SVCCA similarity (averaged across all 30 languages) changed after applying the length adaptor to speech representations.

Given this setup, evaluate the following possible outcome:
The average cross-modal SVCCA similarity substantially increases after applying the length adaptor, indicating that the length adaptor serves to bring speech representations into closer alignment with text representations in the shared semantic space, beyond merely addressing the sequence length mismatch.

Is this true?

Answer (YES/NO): NO